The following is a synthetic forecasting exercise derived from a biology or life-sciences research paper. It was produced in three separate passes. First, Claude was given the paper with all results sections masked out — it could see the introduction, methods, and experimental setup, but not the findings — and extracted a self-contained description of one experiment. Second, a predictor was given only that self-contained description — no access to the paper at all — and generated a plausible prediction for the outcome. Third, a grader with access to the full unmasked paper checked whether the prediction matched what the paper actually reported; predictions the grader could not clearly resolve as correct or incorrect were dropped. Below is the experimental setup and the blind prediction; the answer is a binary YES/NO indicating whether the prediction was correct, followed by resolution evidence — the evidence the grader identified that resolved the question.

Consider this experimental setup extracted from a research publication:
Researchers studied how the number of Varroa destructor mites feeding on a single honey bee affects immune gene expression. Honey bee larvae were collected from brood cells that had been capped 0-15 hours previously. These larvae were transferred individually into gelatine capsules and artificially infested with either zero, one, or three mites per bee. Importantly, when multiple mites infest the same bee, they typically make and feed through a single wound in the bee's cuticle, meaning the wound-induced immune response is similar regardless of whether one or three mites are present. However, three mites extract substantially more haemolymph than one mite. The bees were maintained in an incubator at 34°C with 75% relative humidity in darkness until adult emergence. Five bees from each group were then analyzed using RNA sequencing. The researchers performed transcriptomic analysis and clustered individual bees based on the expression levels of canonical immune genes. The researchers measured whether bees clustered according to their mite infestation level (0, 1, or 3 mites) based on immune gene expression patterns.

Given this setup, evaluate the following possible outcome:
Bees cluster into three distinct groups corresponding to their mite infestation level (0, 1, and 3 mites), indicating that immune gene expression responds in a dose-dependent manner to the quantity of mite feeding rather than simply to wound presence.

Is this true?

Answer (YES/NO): NO